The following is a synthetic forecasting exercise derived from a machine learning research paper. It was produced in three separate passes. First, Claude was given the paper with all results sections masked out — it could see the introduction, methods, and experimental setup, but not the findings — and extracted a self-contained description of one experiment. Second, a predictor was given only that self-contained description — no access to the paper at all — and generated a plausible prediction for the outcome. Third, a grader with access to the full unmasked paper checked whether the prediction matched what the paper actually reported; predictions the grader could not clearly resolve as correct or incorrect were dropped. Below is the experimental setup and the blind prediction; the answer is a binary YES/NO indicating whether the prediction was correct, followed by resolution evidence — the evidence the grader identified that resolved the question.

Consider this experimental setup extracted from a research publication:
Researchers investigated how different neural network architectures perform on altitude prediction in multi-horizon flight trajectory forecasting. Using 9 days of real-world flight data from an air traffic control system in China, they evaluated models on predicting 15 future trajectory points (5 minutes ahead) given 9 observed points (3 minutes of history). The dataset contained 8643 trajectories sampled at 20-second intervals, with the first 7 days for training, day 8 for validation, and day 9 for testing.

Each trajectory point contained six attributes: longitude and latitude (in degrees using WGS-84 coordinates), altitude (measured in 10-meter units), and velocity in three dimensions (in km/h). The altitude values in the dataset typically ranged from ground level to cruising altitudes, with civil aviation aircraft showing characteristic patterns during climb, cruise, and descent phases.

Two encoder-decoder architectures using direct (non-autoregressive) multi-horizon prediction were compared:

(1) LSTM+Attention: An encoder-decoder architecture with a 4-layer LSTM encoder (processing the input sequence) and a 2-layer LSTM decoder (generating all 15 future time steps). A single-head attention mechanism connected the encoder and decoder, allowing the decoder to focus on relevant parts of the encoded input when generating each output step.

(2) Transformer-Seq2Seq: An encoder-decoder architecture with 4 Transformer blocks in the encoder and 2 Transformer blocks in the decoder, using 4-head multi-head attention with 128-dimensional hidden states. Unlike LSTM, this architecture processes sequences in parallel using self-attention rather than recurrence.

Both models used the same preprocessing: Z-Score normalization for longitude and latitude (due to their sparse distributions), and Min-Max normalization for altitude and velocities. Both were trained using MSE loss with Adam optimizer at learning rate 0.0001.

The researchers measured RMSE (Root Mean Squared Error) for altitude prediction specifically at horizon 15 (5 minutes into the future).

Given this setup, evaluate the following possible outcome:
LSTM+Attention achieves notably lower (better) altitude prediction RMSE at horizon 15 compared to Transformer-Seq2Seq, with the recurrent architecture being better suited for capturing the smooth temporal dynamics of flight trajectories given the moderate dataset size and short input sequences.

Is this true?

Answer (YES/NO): NO